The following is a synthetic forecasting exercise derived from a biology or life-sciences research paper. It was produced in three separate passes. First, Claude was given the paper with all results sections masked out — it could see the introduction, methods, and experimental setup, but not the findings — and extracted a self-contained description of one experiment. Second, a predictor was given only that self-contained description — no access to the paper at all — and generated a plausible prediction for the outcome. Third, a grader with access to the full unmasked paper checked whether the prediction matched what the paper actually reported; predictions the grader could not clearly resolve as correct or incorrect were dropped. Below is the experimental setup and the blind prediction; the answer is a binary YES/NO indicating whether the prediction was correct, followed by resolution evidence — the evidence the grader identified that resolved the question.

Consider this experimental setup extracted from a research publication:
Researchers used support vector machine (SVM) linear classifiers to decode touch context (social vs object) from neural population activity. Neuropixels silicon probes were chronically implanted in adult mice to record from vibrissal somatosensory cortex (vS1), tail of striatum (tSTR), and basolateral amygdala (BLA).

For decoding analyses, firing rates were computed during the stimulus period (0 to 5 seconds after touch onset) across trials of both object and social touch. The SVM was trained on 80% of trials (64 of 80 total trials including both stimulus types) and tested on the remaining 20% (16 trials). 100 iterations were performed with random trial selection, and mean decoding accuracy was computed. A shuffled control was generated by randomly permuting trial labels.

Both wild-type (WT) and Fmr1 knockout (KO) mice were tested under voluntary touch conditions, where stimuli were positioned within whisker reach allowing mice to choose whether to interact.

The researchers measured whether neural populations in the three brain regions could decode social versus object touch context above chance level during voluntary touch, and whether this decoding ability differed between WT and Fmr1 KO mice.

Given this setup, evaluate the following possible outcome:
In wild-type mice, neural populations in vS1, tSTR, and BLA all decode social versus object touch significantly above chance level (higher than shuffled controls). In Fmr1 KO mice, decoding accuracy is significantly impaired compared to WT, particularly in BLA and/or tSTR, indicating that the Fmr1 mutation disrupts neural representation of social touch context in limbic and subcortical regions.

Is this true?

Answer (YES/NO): YES